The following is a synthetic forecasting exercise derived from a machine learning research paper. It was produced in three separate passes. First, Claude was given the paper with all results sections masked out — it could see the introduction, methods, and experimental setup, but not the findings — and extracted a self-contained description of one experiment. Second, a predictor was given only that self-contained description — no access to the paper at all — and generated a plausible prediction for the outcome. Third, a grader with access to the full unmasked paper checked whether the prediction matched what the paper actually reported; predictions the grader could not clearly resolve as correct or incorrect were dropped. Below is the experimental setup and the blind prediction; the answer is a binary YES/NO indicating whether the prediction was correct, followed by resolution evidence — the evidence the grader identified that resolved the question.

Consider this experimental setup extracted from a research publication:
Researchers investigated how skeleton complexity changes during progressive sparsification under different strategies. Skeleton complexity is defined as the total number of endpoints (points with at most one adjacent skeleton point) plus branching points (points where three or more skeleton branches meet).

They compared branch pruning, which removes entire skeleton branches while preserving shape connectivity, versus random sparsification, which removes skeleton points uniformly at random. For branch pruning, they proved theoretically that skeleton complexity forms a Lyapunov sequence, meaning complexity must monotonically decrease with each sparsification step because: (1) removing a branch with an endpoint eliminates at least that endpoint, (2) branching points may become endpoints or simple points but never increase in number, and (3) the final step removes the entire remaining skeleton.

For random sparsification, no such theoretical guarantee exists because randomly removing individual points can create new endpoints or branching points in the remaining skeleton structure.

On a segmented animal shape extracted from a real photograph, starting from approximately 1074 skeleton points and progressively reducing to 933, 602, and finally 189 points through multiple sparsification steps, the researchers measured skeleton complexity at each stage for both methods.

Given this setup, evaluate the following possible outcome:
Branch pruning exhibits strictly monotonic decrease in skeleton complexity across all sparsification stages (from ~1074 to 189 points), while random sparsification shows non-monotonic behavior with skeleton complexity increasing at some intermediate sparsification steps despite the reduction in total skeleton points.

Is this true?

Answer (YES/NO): YES